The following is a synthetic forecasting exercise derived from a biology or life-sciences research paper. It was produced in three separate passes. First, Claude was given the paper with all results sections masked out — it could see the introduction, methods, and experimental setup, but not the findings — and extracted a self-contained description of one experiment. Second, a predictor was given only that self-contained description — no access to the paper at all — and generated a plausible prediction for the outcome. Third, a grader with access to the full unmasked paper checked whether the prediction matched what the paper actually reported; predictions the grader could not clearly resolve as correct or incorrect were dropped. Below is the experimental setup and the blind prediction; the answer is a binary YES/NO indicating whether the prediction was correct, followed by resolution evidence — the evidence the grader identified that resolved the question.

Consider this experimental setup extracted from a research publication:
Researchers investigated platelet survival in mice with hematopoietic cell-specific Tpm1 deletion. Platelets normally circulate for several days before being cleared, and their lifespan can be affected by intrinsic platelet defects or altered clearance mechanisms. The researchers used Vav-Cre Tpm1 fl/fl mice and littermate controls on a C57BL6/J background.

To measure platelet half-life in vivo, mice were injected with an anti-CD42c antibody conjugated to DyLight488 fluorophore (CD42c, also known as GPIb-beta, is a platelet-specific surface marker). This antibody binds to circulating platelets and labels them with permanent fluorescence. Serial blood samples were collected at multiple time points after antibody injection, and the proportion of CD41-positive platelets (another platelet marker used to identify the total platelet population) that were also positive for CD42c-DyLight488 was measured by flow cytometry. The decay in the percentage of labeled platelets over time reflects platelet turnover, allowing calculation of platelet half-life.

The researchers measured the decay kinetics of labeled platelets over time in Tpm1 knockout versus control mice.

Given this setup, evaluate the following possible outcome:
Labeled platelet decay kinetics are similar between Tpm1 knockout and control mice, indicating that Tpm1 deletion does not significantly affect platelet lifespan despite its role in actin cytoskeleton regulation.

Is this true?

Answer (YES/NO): NO